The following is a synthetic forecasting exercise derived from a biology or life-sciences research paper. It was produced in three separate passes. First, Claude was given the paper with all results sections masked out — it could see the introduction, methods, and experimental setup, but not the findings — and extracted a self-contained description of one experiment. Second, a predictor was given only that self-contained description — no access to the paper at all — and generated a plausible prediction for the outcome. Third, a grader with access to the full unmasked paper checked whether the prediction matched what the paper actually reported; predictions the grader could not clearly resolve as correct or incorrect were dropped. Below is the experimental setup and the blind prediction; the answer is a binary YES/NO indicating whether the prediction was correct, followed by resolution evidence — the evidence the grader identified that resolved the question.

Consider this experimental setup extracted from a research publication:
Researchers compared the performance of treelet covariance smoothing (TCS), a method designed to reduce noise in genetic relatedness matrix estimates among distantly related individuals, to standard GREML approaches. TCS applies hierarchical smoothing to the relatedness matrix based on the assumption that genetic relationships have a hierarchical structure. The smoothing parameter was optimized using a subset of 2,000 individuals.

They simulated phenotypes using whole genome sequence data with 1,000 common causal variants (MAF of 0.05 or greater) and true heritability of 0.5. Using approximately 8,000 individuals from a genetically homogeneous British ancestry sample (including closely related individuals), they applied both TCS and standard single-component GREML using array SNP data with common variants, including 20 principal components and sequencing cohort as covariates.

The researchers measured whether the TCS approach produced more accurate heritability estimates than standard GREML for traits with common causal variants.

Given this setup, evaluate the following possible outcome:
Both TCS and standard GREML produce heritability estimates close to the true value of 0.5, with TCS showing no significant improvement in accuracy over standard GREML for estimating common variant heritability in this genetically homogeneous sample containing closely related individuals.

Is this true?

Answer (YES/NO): NO